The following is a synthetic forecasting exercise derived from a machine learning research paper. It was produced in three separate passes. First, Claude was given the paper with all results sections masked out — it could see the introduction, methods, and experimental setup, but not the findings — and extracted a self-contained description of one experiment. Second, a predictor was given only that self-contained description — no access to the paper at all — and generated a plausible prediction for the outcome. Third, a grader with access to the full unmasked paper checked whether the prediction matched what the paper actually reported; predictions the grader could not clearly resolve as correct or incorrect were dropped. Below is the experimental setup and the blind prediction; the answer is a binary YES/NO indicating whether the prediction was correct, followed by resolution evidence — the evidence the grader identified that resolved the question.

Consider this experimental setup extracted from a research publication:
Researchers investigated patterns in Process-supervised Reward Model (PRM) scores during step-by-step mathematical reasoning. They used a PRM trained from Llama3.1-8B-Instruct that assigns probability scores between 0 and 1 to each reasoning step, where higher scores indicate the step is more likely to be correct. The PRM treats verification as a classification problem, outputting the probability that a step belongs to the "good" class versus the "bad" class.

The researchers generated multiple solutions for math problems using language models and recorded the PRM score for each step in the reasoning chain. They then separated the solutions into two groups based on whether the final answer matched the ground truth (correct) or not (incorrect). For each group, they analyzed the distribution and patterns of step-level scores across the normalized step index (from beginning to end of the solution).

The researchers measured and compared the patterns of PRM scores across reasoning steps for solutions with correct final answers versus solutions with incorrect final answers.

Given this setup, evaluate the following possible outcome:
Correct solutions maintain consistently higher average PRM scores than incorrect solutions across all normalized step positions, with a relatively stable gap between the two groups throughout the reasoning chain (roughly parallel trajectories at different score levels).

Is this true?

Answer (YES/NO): NO